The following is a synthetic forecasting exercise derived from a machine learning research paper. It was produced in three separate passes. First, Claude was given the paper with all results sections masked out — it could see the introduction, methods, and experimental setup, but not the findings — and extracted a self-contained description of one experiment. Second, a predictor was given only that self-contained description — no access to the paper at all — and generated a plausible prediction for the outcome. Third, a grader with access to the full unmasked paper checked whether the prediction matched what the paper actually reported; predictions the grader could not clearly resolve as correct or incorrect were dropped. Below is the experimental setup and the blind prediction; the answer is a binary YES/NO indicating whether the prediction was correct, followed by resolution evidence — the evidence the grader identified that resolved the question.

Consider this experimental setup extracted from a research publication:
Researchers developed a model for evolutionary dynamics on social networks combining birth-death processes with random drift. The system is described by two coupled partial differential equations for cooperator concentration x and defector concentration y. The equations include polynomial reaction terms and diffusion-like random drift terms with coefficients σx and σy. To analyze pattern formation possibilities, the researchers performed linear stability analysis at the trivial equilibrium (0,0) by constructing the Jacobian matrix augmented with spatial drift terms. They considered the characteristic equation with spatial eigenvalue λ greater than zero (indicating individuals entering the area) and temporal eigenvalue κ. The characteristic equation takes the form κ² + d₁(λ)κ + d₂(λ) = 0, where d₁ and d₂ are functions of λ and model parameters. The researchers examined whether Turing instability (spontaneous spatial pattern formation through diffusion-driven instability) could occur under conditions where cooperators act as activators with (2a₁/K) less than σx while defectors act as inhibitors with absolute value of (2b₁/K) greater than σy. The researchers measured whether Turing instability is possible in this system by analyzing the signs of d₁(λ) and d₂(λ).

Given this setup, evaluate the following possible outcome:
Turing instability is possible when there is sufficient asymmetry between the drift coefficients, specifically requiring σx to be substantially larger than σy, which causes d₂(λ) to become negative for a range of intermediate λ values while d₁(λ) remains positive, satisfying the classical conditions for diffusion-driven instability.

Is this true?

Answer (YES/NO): NO